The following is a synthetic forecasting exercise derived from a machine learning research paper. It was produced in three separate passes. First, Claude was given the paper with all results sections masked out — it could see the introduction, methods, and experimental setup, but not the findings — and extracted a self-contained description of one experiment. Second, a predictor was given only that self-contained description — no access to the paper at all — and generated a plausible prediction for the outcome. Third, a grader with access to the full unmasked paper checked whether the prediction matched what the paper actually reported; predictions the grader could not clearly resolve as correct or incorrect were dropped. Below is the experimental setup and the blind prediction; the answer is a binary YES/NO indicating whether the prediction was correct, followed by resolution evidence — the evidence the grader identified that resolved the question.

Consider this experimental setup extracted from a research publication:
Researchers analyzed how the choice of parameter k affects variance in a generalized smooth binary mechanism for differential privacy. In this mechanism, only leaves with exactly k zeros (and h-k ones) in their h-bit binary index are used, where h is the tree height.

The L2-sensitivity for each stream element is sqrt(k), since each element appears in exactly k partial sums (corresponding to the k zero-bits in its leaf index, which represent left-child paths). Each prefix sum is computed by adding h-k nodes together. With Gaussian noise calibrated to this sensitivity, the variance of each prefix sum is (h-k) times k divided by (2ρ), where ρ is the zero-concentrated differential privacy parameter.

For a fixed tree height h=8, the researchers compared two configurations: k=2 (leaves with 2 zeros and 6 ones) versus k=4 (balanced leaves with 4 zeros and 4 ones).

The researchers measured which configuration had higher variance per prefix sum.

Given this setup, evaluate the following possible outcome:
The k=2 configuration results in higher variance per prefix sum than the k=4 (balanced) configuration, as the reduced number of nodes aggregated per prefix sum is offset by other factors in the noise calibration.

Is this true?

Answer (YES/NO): NO